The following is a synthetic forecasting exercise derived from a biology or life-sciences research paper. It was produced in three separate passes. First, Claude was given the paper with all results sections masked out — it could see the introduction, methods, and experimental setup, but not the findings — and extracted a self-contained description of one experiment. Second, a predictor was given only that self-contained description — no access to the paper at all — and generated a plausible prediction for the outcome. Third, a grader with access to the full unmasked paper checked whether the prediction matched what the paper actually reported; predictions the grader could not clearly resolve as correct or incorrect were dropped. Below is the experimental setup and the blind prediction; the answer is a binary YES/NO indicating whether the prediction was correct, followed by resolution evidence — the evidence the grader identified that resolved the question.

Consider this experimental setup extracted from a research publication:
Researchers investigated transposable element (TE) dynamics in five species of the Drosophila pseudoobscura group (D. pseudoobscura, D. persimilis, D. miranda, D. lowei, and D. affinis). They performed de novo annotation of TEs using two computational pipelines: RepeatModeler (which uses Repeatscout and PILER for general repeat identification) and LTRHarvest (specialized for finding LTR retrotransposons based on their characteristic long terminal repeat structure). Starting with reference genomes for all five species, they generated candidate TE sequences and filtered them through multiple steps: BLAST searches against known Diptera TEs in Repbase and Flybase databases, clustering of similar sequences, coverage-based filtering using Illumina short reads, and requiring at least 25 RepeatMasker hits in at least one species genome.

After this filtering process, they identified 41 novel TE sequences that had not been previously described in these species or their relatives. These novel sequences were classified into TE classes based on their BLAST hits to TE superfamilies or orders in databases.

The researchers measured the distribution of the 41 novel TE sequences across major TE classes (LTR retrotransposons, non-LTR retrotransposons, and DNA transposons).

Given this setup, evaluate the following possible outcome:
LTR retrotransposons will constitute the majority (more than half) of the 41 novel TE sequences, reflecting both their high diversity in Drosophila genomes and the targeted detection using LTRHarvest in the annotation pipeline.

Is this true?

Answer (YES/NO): NO